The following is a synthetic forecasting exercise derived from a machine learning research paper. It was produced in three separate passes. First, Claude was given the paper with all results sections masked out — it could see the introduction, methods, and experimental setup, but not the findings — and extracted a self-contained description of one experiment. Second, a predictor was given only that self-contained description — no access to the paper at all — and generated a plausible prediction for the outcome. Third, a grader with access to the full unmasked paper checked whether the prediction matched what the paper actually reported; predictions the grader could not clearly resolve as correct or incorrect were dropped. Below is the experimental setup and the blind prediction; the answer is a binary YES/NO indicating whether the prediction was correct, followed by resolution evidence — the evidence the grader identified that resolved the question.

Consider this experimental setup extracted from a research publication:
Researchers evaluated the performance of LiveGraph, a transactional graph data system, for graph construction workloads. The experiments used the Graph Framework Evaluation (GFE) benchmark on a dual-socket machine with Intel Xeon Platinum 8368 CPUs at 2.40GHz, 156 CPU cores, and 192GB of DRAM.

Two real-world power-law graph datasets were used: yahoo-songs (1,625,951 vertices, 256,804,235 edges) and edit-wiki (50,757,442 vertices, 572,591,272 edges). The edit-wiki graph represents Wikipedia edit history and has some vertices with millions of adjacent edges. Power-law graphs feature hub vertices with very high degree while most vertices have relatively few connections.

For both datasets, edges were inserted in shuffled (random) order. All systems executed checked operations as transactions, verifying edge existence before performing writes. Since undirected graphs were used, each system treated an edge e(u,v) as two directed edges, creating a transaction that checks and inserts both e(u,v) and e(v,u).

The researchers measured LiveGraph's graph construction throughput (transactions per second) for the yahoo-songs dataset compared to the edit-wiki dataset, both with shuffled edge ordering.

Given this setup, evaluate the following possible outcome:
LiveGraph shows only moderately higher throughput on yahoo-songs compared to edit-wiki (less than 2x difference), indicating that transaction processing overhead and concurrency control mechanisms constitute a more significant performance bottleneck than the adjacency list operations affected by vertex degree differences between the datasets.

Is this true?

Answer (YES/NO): YES